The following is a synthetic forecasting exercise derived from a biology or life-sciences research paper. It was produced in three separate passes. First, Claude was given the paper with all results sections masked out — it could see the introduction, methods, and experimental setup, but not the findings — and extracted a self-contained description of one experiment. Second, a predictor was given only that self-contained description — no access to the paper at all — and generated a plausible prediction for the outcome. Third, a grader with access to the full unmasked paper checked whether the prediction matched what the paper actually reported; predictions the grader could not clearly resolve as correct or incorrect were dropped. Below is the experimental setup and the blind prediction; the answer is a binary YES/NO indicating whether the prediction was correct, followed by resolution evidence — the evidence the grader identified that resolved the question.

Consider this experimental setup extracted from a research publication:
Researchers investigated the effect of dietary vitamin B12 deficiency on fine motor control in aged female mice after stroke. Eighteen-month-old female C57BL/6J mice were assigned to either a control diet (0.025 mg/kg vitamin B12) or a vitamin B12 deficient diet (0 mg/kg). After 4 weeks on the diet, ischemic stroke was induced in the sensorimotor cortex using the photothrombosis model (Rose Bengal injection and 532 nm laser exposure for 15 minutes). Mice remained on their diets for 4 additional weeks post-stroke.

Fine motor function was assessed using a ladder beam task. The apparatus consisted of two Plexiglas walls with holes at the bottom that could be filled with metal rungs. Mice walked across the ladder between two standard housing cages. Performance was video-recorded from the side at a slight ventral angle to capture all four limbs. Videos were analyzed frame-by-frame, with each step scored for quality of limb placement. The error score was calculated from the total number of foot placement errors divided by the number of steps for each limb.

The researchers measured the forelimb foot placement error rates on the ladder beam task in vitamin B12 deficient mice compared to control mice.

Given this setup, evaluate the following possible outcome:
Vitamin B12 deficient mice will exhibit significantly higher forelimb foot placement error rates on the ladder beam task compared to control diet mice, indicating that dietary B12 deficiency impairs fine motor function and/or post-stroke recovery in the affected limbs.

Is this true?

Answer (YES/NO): NO